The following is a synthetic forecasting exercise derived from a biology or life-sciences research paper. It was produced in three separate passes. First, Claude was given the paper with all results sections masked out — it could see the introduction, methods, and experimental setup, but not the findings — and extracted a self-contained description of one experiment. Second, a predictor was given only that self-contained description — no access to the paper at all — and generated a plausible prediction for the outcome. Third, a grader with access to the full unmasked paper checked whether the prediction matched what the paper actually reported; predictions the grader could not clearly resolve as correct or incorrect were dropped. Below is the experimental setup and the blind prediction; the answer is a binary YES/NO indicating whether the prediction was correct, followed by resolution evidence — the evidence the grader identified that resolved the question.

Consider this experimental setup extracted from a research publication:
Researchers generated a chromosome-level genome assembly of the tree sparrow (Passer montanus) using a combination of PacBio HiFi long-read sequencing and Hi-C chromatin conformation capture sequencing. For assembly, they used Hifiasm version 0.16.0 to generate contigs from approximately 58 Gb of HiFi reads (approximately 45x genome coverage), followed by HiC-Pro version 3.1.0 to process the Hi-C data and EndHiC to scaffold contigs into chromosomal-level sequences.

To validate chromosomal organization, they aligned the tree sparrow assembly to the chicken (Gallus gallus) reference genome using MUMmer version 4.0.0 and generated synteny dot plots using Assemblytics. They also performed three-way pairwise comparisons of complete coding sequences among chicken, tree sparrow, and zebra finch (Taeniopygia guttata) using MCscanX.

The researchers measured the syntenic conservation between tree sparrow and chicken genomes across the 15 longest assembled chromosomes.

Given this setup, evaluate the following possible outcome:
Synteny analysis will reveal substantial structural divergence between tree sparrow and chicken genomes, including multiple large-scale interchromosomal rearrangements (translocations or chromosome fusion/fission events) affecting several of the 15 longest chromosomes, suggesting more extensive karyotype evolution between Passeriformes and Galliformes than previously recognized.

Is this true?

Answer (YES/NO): NO